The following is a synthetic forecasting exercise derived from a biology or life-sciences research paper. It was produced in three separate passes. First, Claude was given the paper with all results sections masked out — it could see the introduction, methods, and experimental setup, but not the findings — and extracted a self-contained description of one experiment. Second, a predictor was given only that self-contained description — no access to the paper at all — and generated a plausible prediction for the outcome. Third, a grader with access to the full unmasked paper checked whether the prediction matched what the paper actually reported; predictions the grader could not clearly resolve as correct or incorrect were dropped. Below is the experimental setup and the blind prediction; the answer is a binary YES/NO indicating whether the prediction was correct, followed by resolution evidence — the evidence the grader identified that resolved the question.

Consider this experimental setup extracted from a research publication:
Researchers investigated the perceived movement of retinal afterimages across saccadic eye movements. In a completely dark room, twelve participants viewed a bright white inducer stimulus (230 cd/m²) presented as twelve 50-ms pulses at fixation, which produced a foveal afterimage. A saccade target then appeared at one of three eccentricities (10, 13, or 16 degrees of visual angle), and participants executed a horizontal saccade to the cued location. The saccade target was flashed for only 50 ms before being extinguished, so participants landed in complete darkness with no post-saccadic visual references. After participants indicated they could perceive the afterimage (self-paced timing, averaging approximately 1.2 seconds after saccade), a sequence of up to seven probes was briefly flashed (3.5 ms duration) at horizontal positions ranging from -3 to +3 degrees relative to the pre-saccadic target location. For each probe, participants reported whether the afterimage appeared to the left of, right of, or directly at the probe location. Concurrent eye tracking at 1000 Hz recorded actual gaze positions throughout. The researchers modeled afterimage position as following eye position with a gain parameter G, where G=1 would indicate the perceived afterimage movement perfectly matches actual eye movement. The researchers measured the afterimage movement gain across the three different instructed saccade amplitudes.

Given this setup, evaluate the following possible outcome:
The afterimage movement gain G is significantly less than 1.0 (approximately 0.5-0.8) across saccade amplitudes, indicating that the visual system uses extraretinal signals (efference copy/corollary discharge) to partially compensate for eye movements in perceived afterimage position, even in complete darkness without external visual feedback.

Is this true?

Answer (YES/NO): NO